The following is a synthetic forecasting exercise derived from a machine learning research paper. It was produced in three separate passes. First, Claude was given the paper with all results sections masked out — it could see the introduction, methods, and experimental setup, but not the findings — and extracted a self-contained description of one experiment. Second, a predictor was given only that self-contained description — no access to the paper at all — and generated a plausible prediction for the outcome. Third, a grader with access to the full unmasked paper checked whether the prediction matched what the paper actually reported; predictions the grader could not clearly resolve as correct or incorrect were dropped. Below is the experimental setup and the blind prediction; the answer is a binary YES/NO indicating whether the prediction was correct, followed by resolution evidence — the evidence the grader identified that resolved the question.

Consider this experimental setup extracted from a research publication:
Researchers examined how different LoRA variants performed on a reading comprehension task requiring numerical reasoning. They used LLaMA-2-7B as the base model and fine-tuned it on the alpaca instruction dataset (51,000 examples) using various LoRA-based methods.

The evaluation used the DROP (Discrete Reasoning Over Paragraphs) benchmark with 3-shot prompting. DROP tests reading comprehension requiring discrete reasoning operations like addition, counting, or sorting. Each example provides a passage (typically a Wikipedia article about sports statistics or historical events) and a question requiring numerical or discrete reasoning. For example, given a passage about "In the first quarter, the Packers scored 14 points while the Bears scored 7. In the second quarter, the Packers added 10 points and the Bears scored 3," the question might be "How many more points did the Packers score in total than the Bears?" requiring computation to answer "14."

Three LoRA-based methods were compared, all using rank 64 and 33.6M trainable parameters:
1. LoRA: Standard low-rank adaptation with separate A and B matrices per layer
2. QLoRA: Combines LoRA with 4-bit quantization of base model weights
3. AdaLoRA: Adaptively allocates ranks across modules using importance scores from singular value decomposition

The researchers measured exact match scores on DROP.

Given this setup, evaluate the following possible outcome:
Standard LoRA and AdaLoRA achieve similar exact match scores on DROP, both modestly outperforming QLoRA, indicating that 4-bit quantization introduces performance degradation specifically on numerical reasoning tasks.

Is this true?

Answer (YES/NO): YES